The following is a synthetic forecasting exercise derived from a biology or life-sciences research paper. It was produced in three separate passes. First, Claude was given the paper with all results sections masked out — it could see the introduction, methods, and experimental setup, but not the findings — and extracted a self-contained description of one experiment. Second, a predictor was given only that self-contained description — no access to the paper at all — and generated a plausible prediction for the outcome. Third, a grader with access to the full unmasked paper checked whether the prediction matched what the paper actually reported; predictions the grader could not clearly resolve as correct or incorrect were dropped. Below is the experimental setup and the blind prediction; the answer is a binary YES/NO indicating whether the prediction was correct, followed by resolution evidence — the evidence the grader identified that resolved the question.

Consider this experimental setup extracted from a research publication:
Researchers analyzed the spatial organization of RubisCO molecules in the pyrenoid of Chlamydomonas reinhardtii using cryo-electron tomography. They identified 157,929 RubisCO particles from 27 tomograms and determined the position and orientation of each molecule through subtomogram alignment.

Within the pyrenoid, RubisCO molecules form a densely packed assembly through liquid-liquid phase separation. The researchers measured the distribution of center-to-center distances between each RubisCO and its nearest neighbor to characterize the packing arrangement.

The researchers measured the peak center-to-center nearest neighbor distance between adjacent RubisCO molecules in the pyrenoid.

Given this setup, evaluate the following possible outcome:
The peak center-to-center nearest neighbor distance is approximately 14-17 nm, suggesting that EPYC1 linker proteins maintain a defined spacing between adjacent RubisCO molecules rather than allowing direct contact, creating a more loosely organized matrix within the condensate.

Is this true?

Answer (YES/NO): NO